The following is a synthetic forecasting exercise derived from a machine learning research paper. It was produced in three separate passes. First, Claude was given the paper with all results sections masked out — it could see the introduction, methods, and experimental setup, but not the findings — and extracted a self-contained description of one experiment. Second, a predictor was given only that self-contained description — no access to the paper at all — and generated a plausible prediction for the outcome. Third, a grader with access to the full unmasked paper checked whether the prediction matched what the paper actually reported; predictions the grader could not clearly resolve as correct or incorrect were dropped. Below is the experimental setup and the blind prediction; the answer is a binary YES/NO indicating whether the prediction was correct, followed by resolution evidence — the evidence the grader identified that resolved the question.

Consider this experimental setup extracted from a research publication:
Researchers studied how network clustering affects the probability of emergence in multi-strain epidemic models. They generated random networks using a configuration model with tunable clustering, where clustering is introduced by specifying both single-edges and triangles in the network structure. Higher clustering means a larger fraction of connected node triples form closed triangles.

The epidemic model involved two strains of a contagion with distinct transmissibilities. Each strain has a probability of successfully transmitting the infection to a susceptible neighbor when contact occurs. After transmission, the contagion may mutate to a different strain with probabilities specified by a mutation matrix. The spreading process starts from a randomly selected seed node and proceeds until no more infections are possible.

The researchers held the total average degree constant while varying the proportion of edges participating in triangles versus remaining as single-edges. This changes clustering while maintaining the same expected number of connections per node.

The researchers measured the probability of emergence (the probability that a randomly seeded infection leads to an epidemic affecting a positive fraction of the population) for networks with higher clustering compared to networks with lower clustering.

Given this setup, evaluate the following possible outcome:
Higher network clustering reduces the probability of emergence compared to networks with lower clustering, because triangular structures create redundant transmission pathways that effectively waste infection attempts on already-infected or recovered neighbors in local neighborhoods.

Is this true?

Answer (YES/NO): YES